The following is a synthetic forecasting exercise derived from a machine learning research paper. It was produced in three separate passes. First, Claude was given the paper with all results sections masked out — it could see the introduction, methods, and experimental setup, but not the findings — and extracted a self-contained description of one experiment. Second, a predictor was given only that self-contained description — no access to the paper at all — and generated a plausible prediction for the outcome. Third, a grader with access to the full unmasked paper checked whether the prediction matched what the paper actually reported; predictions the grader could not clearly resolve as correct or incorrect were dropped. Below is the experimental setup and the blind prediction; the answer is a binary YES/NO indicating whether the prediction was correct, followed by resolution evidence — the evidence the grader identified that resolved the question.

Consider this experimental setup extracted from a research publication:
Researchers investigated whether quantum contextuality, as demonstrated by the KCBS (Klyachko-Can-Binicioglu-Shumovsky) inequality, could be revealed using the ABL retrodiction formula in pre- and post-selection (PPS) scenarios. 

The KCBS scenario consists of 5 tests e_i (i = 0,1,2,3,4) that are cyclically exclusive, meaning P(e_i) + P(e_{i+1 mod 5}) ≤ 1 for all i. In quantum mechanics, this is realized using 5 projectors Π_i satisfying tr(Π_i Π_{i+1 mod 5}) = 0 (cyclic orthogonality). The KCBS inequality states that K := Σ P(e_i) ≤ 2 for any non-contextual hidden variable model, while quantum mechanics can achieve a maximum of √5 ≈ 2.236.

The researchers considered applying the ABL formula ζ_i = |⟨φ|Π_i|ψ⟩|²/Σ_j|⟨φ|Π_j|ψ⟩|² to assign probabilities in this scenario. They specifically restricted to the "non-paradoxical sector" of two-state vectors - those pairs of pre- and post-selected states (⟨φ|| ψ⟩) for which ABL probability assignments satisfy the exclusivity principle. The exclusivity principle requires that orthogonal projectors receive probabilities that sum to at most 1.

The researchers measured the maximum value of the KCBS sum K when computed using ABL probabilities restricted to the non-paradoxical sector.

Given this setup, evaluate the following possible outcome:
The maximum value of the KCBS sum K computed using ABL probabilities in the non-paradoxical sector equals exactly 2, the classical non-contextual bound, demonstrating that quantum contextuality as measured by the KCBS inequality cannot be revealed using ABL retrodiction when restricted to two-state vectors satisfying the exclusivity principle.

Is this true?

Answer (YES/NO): NO